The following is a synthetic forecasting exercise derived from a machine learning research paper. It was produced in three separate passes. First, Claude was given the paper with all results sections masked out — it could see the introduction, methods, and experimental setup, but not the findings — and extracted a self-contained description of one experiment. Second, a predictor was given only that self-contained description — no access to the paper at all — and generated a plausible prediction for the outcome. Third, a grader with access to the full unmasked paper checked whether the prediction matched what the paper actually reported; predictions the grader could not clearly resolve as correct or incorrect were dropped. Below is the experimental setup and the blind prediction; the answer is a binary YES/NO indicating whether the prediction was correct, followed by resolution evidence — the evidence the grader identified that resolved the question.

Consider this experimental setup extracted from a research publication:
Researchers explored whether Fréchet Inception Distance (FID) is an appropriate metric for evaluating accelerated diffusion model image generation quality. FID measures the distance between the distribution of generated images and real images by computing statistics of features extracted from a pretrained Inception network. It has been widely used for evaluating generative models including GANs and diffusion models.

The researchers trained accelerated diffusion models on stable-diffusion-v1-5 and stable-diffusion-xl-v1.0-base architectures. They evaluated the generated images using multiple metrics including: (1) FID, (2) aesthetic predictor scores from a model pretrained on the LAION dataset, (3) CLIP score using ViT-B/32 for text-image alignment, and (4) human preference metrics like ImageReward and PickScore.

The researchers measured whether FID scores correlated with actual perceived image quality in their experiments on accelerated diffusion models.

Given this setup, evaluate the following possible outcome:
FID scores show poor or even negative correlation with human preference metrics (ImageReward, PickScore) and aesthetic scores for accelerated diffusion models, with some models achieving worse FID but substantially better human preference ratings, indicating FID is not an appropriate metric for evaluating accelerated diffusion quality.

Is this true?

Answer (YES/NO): NO